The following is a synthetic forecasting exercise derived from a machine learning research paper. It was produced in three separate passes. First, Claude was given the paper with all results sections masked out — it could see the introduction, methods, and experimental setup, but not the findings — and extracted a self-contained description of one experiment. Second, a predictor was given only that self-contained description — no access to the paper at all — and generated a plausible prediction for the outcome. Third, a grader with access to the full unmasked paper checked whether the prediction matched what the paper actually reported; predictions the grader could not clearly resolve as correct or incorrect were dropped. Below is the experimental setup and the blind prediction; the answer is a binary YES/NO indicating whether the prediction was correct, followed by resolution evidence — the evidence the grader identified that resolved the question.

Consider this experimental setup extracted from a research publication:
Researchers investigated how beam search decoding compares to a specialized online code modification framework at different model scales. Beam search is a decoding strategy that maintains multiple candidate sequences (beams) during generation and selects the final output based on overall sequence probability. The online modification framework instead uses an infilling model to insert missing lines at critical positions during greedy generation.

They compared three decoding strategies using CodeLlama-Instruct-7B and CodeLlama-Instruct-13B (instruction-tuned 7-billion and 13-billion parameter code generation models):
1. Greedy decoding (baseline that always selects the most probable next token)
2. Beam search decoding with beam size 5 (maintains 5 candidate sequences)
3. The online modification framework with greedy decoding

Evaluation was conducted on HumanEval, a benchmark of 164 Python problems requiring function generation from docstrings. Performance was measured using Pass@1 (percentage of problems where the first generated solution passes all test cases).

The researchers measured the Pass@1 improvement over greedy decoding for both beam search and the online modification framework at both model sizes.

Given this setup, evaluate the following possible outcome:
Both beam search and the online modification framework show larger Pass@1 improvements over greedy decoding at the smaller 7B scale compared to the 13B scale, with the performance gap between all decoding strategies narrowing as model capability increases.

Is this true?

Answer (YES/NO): YES